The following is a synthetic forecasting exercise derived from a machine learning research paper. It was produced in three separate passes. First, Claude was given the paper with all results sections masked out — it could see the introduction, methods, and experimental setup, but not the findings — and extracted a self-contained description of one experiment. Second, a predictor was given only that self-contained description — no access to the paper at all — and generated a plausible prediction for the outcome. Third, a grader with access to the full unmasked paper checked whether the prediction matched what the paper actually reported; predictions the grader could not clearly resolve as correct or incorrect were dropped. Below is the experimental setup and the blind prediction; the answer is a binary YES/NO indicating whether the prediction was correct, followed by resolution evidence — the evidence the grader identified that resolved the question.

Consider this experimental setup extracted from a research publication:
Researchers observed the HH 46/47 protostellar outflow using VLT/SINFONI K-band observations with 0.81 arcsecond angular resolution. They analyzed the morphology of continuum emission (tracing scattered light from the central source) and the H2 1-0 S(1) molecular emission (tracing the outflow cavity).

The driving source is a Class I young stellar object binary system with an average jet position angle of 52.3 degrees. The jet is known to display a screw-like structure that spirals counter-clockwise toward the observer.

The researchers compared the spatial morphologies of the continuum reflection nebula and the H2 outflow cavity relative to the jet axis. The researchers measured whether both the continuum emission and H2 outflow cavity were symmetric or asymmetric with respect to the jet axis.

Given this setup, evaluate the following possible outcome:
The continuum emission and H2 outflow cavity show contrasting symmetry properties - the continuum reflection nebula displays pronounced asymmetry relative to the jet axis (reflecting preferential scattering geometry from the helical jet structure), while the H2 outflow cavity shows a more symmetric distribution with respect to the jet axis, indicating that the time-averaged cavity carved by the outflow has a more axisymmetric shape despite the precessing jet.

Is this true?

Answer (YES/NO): NO